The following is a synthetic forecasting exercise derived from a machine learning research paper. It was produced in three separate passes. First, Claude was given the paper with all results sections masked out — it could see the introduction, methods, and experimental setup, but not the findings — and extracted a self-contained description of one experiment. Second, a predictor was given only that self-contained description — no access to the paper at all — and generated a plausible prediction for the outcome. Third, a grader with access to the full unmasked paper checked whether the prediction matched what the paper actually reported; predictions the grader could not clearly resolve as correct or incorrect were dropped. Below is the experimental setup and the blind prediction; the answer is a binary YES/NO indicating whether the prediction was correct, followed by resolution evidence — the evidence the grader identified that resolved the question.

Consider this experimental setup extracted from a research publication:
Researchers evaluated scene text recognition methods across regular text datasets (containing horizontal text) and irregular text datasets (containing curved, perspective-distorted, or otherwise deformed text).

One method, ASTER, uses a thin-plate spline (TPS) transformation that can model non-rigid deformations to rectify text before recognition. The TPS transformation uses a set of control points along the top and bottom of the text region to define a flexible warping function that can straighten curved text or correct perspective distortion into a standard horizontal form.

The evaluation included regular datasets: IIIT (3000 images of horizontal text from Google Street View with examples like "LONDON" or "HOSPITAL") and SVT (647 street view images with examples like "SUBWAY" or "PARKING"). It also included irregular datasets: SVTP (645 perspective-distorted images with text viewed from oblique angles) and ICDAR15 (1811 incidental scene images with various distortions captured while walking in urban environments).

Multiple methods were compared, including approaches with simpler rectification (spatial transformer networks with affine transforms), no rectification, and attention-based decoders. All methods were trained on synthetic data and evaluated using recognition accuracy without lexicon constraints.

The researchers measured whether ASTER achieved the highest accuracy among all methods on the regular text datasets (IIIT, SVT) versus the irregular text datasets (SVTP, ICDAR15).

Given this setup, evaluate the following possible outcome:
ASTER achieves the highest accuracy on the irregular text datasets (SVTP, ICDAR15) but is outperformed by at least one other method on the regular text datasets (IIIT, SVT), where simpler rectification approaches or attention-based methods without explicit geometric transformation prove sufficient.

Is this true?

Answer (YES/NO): NO